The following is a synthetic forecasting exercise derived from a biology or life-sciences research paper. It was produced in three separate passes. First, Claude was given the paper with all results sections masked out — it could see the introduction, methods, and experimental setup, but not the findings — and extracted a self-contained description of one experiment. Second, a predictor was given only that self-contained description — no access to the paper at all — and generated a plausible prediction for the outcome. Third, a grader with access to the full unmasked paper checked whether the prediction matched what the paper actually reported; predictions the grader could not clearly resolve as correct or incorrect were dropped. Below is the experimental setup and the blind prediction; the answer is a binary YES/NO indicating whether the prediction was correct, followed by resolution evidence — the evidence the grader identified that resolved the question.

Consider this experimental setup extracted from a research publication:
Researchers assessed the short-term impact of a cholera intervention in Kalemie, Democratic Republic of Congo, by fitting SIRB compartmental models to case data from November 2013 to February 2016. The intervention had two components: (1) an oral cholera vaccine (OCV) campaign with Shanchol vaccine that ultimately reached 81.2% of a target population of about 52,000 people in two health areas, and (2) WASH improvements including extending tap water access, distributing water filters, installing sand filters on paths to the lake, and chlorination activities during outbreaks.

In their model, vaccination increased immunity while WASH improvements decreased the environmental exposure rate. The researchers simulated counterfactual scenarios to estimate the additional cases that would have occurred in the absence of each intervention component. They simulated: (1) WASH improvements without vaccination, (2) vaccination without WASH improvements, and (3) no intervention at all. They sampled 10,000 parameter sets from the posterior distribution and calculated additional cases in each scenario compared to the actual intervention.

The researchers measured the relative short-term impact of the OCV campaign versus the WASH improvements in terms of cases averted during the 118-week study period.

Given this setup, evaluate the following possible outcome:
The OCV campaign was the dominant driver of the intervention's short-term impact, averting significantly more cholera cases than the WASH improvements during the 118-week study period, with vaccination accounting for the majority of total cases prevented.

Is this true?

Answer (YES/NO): YES